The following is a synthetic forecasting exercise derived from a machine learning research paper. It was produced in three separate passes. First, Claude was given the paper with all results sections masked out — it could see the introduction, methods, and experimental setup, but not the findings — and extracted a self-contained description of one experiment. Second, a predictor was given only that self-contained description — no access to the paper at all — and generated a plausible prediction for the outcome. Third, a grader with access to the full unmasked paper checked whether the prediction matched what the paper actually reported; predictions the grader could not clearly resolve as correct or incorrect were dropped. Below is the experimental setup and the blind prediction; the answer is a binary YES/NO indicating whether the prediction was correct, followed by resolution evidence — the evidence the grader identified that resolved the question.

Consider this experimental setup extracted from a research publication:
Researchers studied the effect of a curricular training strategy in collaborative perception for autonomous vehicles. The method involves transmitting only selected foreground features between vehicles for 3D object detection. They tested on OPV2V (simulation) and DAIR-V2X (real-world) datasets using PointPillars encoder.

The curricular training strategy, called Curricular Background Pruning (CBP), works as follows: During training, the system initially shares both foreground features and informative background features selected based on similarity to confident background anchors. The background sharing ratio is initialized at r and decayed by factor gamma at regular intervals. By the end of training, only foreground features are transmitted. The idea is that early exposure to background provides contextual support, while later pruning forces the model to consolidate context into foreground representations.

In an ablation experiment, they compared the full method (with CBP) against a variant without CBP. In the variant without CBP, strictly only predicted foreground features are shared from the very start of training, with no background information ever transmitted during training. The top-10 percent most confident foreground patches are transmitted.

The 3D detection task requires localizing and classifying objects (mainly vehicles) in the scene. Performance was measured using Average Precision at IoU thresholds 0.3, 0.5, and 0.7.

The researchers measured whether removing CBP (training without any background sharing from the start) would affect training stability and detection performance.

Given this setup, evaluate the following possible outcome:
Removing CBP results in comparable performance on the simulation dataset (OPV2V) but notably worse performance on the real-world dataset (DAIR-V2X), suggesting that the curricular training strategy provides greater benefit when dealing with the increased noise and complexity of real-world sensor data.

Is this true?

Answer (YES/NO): NO